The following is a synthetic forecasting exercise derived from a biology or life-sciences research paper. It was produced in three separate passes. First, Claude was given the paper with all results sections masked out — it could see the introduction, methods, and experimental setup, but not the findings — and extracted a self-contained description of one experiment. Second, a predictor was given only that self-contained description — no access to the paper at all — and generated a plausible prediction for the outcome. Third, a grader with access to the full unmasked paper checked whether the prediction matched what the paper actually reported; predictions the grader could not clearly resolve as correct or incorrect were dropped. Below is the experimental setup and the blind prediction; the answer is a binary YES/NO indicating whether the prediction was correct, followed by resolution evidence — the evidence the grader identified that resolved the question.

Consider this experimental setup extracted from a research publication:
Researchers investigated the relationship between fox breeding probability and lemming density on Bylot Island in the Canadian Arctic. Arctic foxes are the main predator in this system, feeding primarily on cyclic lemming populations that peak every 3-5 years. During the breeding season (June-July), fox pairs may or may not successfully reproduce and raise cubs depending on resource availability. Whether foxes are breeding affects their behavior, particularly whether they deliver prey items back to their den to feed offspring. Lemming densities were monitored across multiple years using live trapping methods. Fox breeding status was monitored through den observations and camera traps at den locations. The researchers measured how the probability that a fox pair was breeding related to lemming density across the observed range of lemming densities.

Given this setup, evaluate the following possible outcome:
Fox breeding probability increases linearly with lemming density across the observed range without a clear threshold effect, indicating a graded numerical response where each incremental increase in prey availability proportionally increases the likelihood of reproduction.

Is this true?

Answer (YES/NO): NO